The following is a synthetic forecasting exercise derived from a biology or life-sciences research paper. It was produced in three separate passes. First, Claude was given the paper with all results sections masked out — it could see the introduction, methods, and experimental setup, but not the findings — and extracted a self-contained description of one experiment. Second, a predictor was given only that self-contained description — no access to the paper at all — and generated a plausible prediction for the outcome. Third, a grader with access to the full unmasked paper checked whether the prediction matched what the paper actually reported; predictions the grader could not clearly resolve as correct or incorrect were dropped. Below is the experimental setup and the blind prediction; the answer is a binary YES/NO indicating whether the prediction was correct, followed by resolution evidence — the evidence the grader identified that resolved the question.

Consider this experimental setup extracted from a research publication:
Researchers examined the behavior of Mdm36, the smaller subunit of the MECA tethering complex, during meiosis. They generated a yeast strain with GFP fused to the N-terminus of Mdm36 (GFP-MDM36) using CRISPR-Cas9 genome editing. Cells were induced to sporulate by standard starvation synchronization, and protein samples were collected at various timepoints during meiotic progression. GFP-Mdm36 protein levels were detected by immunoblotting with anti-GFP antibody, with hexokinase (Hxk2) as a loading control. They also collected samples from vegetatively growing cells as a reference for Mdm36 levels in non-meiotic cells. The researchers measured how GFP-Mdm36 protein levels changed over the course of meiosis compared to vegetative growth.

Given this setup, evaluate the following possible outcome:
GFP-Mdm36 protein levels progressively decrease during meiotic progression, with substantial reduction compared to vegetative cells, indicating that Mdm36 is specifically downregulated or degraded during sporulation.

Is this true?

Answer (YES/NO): YES